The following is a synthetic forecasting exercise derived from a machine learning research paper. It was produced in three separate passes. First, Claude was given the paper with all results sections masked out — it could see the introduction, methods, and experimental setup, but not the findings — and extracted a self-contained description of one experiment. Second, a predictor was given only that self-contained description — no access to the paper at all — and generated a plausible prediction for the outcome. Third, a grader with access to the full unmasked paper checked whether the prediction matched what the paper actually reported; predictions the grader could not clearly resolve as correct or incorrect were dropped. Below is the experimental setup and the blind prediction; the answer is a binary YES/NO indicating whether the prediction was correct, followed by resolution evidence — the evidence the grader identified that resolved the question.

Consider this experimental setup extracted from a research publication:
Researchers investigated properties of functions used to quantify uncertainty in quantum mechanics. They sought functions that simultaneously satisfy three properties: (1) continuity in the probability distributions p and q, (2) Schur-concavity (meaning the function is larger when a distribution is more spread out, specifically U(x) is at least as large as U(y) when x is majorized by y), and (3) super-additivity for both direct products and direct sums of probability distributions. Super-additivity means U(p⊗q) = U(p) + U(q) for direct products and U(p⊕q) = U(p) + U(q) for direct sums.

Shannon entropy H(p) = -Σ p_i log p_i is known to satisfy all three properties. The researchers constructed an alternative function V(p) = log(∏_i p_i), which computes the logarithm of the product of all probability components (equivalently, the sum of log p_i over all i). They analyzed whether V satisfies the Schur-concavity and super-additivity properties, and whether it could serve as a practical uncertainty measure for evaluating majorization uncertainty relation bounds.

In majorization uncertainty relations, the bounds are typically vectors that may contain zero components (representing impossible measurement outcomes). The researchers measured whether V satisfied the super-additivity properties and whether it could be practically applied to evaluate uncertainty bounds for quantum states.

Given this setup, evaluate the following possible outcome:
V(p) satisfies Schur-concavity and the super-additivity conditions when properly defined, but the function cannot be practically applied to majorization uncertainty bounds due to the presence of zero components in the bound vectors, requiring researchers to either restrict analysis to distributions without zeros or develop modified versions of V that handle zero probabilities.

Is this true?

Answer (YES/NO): YES